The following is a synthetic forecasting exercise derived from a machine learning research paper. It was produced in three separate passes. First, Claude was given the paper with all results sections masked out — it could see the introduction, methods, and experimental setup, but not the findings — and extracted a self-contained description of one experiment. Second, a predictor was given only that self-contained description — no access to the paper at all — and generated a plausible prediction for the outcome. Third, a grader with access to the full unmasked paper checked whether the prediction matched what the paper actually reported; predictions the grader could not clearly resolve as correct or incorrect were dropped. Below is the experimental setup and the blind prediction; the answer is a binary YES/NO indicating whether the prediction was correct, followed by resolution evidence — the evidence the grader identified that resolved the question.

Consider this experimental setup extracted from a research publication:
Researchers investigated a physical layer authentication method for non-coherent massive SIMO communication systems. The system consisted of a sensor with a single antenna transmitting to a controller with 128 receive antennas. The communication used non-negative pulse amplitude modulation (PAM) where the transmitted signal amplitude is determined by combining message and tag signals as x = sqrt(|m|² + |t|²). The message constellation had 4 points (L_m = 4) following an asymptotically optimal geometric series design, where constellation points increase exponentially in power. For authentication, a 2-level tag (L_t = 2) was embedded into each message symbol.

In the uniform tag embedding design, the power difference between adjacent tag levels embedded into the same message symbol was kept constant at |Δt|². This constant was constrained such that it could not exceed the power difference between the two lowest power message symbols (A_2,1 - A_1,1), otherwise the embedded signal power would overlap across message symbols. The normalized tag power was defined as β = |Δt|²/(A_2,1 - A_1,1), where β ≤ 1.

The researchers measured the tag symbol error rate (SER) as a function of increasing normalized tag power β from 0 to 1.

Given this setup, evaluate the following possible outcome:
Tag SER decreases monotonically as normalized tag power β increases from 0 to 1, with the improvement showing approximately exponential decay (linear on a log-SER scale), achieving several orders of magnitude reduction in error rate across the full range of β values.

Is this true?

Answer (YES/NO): NO